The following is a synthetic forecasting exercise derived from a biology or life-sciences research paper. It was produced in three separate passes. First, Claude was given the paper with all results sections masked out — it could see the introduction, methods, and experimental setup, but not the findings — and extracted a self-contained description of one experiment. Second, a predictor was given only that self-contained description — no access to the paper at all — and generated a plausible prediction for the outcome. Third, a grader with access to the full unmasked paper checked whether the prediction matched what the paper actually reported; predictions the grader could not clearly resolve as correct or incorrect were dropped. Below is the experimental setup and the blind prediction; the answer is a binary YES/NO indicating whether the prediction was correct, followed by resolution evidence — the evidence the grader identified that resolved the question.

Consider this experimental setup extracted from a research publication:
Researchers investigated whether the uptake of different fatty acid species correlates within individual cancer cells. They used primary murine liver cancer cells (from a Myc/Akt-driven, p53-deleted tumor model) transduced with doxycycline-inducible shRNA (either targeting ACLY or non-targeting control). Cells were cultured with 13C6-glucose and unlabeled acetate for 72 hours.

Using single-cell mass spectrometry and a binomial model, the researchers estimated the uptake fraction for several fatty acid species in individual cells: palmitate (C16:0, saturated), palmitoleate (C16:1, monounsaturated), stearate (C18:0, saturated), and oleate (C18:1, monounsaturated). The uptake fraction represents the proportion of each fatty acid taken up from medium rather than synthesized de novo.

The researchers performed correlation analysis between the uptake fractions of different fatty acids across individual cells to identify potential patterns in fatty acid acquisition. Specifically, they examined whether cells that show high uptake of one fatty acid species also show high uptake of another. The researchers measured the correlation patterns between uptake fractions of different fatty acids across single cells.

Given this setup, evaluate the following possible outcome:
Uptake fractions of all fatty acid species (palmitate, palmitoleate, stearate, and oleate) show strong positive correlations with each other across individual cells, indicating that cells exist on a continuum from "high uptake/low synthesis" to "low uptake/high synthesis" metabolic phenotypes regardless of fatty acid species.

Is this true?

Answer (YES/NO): YES